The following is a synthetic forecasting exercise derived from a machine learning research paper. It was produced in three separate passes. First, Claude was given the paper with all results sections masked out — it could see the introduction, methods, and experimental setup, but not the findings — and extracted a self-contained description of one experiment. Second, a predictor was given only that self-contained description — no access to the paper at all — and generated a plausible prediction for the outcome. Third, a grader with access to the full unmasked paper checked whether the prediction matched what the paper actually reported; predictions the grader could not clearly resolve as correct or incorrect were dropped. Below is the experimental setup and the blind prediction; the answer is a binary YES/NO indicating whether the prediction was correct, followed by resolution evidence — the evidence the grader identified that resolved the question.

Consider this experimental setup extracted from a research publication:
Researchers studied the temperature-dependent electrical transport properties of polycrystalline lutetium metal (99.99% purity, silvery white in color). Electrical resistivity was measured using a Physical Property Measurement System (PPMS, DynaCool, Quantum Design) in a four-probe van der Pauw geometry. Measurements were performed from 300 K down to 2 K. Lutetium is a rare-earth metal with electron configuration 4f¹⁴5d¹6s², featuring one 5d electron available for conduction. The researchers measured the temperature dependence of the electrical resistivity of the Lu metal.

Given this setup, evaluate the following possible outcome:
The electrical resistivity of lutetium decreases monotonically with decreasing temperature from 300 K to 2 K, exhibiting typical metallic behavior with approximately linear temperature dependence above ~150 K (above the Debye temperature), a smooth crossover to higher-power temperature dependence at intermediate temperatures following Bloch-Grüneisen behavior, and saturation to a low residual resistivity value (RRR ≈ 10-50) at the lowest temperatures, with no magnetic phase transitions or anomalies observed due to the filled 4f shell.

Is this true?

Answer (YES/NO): NO